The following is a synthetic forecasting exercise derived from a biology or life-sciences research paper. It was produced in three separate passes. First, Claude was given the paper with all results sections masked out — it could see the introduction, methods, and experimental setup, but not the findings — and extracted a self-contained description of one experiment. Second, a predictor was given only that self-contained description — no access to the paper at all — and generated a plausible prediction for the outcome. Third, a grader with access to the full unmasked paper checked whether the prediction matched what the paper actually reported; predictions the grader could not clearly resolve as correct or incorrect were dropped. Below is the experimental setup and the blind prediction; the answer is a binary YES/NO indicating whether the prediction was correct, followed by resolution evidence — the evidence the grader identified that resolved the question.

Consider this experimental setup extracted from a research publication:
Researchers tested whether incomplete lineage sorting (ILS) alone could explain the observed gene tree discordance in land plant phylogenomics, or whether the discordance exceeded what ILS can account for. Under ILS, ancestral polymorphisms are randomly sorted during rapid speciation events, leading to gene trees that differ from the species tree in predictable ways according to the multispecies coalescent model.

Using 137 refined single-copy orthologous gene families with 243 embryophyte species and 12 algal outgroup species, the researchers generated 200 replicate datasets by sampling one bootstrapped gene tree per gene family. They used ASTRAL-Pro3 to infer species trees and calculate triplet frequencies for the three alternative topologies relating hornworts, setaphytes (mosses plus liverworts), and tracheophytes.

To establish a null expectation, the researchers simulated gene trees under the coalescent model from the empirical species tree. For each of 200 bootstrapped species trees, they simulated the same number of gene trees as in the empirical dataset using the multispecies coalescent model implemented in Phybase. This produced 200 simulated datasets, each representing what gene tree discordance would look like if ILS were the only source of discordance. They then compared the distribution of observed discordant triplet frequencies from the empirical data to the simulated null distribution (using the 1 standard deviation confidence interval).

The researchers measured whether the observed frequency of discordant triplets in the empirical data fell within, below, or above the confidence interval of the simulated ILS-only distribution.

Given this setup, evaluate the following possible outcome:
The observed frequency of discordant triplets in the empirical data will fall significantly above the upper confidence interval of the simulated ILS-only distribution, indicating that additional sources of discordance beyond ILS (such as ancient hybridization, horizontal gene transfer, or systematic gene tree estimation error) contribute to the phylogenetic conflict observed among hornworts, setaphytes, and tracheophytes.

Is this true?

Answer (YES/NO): NO